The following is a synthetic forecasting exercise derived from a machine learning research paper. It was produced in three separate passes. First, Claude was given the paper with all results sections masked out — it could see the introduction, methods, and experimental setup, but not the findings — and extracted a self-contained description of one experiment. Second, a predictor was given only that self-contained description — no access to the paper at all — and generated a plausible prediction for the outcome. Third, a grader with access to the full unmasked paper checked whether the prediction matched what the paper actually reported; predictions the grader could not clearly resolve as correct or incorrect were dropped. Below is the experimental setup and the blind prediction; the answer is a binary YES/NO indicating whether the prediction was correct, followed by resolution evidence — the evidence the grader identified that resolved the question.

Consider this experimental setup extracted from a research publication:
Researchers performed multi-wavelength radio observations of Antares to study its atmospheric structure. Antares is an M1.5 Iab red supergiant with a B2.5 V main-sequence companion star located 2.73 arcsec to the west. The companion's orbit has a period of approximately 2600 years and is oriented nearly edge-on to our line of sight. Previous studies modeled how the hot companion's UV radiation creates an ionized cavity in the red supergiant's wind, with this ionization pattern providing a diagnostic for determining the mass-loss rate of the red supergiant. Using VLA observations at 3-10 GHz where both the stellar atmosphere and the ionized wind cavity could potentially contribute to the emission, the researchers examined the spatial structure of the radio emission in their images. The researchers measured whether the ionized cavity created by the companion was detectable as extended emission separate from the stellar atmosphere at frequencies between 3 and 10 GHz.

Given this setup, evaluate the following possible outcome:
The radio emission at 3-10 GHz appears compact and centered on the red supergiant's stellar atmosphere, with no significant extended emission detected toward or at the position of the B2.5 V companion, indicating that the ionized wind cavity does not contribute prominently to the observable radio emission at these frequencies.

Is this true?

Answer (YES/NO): NO